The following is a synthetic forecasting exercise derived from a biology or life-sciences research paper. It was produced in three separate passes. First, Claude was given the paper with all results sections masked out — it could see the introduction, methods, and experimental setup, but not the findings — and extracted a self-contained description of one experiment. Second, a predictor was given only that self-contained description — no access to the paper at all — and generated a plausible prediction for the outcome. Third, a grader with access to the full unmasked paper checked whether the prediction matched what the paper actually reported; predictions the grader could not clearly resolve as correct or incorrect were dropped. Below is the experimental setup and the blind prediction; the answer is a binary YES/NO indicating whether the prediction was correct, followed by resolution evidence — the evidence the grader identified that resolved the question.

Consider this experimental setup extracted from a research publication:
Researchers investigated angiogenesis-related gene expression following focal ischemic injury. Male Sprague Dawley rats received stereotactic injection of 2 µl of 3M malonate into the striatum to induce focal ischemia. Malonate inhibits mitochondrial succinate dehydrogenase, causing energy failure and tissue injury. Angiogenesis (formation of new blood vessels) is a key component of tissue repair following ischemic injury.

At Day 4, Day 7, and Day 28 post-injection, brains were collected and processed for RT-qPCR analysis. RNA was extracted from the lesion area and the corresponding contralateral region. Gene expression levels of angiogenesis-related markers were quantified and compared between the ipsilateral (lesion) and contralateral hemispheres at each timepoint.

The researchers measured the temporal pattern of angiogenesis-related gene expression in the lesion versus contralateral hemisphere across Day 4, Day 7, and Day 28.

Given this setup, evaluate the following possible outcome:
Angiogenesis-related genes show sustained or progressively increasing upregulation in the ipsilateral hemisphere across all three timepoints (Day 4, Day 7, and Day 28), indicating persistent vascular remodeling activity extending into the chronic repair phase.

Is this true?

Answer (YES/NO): NO